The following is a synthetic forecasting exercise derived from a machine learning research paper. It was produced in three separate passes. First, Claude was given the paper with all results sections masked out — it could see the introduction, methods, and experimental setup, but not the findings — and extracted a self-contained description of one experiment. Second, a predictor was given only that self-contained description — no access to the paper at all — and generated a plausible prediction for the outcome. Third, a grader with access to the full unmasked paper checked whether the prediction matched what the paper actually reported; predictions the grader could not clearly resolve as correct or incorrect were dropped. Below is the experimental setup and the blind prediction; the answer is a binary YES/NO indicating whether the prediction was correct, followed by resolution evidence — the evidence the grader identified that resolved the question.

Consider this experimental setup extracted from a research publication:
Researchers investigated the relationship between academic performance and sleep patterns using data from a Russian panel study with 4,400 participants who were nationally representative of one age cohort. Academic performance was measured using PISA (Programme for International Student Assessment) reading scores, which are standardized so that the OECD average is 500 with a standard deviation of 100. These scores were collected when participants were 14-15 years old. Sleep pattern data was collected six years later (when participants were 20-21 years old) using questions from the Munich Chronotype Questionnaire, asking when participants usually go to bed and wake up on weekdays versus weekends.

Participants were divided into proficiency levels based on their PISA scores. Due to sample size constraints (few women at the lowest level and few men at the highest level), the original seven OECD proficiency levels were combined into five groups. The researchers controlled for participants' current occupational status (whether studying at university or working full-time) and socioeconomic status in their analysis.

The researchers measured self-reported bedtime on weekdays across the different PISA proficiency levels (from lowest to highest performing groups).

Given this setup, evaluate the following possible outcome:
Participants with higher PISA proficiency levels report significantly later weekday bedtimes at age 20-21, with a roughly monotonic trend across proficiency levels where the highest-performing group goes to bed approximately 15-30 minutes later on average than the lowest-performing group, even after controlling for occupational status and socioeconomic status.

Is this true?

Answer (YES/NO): NO